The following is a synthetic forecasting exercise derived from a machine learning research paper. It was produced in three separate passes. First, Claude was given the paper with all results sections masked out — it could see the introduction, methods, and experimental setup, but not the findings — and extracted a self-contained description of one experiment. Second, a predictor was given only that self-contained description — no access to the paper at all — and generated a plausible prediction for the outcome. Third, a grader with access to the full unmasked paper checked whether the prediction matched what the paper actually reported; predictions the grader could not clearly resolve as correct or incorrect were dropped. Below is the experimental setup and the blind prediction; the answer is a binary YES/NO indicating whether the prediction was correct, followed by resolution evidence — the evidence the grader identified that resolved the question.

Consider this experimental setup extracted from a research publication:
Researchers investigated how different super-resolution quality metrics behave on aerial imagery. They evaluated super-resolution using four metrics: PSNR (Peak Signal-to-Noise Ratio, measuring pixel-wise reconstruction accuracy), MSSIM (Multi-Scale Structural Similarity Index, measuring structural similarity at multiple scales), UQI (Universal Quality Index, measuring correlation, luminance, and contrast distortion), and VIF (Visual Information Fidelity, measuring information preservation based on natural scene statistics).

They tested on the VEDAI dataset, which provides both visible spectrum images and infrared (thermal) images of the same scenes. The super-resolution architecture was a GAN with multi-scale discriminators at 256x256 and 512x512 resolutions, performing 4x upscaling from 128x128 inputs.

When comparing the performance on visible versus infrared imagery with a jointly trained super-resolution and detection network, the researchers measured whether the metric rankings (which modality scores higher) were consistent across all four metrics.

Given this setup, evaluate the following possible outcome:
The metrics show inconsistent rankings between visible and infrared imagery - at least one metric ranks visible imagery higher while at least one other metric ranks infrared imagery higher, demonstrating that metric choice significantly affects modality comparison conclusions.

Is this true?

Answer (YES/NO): YES